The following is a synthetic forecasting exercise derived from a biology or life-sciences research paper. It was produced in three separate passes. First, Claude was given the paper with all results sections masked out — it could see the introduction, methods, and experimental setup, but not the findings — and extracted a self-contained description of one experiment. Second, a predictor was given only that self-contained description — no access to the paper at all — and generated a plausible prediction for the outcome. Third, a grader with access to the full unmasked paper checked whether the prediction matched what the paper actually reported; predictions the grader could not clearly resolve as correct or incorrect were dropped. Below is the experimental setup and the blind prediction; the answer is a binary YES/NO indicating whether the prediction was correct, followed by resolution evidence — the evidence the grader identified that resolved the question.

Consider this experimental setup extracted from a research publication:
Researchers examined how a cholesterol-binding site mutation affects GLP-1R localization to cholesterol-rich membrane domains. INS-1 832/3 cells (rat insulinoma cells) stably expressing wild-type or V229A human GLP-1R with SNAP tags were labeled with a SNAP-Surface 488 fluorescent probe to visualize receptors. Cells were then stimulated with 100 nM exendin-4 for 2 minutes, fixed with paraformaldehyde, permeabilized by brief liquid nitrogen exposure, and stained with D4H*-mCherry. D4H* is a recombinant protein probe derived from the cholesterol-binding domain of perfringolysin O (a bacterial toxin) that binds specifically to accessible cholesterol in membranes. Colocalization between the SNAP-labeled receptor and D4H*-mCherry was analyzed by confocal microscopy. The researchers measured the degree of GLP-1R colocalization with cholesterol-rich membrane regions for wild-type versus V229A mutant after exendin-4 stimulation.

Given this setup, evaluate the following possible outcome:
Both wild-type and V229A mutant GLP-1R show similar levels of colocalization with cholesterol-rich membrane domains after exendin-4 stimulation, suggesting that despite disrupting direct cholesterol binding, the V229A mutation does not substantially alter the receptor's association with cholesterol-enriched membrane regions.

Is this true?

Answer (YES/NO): NO